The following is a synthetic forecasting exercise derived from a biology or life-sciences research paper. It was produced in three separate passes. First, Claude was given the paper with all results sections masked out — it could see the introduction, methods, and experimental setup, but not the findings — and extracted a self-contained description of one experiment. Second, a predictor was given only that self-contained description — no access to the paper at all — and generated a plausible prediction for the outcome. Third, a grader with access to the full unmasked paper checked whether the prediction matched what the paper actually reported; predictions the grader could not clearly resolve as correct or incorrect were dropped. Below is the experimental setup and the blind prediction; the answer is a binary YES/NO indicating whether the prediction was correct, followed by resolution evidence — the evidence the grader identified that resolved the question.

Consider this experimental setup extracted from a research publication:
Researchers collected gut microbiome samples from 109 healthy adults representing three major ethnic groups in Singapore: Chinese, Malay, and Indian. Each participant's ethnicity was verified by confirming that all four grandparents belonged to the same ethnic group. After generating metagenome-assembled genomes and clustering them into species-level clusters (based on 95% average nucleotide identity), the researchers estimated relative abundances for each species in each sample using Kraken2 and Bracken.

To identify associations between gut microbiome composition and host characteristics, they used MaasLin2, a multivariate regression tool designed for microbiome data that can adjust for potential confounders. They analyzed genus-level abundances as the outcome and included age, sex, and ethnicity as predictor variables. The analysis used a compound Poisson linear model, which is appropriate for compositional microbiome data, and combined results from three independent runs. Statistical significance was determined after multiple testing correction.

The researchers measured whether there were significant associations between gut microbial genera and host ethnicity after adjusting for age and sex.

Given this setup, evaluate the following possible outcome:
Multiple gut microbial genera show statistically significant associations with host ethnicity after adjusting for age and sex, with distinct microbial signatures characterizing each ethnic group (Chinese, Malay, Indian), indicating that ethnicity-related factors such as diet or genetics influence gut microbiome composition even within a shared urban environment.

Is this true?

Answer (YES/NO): YES